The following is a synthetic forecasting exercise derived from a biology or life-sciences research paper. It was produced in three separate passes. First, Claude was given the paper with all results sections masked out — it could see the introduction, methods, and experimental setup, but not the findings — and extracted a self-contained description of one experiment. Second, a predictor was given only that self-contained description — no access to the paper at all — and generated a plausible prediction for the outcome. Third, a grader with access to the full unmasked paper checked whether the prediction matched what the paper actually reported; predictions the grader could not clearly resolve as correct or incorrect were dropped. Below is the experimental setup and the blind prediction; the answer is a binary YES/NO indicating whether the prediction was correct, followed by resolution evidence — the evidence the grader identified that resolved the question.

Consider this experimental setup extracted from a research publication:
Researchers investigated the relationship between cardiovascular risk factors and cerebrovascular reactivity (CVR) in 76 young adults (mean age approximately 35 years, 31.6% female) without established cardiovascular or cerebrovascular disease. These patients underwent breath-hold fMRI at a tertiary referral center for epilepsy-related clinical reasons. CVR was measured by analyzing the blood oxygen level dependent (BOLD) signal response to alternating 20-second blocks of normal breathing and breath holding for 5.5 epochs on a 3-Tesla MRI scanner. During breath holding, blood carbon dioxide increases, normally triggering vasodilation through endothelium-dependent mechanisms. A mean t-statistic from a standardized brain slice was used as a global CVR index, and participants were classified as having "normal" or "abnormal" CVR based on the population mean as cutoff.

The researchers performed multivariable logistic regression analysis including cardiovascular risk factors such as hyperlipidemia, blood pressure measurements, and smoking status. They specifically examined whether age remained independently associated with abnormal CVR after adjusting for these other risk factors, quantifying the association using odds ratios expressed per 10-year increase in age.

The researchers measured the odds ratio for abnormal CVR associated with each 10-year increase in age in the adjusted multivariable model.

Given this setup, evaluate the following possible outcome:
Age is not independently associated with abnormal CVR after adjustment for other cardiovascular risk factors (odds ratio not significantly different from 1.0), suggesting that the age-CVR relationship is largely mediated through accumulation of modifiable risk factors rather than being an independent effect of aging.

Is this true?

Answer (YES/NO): NO